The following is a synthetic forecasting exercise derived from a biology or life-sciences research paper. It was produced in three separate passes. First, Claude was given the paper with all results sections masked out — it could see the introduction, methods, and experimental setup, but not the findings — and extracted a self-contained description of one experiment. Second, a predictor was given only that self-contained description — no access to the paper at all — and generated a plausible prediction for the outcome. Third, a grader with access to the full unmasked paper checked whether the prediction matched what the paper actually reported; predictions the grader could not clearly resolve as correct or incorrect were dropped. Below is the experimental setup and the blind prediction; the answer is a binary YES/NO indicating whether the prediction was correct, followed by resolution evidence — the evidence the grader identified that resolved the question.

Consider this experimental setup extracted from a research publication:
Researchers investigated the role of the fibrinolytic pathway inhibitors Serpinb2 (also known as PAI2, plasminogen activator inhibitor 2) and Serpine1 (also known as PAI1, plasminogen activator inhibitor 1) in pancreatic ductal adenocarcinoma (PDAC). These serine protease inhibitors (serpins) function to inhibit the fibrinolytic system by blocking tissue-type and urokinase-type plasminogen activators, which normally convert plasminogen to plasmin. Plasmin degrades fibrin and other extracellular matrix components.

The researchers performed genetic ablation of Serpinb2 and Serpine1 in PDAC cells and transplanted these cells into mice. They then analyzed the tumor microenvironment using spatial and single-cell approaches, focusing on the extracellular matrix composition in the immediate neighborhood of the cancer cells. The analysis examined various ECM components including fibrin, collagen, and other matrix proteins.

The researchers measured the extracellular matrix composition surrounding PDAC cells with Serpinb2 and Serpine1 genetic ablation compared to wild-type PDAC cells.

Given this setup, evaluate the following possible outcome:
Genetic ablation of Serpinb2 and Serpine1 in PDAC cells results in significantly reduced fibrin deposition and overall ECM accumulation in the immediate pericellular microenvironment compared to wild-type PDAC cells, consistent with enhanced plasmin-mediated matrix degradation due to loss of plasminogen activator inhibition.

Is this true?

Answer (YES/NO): YES